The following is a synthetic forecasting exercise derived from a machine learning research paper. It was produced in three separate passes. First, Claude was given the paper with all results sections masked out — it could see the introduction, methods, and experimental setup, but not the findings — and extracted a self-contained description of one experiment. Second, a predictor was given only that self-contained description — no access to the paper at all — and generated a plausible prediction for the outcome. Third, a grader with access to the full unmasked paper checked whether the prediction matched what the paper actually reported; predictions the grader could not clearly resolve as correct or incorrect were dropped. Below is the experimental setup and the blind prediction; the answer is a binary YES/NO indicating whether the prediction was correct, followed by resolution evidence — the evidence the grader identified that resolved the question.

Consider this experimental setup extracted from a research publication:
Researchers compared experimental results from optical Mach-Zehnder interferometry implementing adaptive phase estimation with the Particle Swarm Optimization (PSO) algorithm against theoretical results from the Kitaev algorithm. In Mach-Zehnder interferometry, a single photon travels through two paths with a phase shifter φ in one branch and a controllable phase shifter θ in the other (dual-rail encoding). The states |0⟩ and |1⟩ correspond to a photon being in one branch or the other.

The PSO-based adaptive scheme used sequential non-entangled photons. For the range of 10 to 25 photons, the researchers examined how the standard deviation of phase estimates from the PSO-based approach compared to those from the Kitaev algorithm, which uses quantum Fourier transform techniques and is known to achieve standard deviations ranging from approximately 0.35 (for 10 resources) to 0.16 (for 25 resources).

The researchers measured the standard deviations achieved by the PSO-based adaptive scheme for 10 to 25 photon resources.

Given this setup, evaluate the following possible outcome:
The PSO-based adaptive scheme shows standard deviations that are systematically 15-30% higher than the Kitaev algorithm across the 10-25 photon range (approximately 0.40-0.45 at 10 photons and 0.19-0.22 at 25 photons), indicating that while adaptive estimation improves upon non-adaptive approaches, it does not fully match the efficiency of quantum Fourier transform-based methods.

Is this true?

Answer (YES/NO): NO